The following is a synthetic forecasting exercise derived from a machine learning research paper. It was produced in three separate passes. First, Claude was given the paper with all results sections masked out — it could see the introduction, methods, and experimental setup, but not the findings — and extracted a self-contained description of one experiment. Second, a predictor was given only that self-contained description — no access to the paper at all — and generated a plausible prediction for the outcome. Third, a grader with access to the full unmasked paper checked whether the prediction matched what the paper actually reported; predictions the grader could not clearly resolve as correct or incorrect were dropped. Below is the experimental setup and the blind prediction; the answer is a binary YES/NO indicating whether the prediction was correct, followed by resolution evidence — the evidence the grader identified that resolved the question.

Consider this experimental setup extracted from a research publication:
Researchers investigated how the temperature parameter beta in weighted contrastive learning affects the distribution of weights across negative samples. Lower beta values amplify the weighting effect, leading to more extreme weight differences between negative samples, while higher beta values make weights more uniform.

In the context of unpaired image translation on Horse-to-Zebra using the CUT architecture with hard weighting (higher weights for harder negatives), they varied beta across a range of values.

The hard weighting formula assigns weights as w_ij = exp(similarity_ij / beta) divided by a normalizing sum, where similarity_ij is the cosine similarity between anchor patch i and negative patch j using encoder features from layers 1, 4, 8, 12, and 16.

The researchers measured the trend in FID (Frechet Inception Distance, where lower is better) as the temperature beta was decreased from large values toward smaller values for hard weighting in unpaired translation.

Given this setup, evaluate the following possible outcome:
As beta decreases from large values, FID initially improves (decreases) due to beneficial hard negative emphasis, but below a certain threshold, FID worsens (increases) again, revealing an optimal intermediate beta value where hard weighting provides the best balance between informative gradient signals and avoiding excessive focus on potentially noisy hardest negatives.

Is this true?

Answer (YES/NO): NO